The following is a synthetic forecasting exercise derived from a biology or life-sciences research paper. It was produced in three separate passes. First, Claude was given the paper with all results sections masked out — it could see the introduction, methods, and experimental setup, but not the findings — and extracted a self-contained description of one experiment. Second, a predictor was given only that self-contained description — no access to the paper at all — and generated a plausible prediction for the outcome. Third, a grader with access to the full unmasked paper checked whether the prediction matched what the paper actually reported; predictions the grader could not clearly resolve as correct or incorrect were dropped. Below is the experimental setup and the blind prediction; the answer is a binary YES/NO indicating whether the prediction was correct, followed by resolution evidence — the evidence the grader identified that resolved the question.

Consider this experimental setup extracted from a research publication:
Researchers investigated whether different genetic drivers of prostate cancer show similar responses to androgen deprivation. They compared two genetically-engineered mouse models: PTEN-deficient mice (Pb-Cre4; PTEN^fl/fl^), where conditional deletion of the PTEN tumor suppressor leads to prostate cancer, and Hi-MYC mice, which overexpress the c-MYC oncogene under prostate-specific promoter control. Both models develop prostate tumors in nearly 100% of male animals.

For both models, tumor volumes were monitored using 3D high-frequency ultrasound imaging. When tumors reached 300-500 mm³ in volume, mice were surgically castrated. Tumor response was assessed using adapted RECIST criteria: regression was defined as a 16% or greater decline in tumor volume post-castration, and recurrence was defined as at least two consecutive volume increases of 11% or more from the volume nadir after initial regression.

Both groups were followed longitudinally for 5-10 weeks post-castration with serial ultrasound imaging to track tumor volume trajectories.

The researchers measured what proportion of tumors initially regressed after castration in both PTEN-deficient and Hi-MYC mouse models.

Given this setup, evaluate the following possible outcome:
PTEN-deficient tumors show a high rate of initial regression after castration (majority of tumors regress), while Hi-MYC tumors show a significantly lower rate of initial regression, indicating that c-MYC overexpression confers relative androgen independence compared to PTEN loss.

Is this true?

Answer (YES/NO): NO